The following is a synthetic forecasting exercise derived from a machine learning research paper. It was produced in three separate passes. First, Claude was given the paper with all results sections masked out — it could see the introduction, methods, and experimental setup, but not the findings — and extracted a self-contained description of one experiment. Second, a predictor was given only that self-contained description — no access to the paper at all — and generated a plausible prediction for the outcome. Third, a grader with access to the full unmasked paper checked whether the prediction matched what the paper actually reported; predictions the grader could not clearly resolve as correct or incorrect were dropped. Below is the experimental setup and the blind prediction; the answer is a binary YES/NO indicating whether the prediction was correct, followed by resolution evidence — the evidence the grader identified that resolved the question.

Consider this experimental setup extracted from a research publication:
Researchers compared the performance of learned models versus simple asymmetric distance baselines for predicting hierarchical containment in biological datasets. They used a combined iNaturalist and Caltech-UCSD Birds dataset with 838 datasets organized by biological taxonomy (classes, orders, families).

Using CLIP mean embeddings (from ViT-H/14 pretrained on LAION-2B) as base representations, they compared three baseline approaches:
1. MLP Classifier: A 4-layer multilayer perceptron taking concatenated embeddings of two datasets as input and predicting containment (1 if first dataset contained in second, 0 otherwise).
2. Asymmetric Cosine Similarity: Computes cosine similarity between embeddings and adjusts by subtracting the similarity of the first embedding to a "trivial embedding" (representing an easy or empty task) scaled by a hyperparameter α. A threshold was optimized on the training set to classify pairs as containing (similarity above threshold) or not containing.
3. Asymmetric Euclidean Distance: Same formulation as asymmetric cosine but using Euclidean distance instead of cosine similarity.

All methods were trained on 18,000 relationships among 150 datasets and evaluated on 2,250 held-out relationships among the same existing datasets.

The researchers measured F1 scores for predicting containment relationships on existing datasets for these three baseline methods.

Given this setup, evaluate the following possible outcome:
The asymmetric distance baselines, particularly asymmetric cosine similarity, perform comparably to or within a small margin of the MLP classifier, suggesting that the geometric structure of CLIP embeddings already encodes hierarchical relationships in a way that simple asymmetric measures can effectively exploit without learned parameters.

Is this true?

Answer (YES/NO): NO